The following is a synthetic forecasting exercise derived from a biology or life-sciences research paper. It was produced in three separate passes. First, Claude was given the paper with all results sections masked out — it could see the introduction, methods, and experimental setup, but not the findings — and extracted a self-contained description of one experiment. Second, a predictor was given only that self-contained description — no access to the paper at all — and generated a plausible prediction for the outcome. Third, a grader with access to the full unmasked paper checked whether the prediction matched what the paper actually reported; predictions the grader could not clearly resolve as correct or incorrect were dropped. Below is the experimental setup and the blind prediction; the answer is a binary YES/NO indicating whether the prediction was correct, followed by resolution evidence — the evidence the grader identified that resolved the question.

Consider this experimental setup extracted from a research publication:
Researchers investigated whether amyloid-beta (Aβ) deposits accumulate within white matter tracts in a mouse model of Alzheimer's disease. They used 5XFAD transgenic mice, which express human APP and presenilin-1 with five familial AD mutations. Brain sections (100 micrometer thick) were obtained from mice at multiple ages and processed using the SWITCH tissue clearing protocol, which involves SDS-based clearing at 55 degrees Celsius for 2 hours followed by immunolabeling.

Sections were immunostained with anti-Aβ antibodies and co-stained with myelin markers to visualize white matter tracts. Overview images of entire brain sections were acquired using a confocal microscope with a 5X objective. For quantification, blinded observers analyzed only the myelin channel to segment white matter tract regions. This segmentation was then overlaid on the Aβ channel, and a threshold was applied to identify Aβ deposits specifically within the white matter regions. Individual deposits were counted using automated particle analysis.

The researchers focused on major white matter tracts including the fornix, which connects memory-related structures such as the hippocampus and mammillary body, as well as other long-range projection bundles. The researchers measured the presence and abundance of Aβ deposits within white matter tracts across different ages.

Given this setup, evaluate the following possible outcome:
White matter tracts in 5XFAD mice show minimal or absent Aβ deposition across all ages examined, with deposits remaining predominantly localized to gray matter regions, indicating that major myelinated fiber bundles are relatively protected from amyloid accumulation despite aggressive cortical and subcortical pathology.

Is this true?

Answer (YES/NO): NO